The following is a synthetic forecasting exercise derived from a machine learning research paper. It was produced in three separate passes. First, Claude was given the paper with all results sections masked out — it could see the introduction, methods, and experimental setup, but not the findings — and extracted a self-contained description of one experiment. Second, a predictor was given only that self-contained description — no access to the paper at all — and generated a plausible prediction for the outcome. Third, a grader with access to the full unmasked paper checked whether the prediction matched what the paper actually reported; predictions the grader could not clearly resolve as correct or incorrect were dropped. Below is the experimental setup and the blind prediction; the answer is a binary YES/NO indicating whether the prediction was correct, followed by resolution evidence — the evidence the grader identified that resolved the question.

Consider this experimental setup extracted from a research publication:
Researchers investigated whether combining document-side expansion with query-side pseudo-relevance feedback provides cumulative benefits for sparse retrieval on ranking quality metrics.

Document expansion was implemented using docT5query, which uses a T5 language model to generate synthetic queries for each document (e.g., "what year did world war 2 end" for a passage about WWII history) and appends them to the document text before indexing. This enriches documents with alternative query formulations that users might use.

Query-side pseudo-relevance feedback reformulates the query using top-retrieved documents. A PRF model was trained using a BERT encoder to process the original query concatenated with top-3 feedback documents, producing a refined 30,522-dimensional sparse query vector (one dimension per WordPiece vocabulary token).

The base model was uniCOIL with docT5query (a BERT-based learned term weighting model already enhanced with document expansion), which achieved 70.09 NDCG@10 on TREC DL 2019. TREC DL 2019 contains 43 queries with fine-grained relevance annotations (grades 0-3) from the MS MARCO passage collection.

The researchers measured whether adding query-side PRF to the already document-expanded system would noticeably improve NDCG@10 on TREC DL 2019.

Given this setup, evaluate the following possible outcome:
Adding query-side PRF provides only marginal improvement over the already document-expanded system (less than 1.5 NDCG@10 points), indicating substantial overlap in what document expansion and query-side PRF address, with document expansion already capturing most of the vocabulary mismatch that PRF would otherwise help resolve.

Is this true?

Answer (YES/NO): YES